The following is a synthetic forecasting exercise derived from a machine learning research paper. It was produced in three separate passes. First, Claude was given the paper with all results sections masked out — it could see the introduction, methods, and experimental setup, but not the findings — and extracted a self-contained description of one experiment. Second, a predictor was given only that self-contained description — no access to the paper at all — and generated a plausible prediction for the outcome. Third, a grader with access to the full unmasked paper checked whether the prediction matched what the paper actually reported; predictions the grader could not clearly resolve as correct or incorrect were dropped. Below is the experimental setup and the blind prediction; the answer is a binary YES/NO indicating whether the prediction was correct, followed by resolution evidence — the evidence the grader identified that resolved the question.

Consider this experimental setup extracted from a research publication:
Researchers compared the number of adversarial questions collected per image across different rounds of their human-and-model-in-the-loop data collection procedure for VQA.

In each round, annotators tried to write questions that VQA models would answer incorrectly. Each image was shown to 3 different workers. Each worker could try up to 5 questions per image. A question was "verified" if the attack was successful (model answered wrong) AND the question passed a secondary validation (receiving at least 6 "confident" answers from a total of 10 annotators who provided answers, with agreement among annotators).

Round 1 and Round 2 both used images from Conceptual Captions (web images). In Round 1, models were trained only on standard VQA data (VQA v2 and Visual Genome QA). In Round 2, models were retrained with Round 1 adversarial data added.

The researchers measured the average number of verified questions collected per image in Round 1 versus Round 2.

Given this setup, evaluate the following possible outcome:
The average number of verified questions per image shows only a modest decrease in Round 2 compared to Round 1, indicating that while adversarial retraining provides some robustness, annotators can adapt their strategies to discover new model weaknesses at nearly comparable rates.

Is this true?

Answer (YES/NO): NO